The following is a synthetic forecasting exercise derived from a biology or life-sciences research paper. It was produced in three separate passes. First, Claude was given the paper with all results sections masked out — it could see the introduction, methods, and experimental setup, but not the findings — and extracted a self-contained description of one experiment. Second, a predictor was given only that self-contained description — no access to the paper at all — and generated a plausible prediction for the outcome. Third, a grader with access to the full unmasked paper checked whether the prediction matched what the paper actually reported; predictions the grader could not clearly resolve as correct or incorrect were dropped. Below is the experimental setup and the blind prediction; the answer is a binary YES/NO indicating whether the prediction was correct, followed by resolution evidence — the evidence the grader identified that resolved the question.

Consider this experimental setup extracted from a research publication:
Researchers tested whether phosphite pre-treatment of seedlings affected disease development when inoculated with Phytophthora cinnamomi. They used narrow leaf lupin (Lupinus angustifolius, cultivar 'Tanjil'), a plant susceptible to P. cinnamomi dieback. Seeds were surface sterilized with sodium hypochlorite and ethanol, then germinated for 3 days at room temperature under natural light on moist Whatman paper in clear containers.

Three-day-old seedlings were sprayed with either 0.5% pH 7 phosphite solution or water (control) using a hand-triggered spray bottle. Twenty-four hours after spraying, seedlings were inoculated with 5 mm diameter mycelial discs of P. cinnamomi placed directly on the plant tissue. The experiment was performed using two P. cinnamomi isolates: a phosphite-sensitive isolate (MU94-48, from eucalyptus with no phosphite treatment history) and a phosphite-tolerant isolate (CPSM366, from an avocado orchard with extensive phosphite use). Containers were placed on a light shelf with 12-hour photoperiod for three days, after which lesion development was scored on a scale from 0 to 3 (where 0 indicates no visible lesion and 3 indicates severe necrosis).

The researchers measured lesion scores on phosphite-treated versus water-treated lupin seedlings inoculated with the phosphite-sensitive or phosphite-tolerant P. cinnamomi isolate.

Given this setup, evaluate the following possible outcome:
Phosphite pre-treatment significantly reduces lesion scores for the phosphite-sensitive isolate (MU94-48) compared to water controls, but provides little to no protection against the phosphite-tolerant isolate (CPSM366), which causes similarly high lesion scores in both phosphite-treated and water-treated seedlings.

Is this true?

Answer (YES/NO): YES